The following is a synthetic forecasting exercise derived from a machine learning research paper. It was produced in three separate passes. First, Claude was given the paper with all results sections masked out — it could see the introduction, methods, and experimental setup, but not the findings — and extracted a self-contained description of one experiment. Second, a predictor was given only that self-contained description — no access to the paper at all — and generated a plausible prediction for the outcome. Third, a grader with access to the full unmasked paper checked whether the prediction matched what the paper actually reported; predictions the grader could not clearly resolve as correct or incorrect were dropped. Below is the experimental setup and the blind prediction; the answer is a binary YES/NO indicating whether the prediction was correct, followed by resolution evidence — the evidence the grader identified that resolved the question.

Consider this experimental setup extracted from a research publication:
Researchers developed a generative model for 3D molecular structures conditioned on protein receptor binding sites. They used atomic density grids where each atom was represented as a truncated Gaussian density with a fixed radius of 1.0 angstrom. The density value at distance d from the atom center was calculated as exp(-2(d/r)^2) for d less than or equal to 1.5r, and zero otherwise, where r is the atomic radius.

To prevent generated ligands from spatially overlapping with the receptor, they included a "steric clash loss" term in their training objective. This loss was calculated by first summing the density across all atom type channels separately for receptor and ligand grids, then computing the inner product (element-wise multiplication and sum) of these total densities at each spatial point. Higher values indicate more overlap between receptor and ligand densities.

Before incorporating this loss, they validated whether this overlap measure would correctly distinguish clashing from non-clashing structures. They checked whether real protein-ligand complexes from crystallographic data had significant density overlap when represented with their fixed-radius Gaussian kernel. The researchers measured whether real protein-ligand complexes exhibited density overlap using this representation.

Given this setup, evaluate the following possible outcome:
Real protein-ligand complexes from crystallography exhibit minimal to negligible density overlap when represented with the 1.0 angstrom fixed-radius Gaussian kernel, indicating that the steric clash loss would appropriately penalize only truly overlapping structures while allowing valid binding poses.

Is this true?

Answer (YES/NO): YES